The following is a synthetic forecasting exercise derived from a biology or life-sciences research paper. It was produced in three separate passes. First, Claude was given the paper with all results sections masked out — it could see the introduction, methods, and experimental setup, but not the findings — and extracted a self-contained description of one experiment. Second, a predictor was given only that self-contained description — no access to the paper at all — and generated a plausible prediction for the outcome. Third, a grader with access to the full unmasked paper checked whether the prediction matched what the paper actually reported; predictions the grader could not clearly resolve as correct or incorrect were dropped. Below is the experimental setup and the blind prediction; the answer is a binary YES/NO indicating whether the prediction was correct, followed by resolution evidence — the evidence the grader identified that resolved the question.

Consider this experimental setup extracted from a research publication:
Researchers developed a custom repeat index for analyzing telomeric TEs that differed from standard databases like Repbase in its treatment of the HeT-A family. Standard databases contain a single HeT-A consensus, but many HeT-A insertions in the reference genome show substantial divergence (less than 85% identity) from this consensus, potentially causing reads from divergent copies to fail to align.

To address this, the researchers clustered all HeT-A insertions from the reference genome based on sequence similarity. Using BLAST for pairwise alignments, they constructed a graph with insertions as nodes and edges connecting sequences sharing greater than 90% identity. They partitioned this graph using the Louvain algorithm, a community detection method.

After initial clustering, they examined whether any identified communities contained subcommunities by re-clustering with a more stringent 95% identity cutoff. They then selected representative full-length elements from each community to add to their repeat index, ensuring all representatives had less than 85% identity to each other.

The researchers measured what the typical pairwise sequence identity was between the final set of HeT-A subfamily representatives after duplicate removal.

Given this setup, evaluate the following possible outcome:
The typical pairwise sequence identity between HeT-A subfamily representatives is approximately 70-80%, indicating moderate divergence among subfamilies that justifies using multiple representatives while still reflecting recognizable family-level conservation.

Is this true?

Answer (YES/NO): YES